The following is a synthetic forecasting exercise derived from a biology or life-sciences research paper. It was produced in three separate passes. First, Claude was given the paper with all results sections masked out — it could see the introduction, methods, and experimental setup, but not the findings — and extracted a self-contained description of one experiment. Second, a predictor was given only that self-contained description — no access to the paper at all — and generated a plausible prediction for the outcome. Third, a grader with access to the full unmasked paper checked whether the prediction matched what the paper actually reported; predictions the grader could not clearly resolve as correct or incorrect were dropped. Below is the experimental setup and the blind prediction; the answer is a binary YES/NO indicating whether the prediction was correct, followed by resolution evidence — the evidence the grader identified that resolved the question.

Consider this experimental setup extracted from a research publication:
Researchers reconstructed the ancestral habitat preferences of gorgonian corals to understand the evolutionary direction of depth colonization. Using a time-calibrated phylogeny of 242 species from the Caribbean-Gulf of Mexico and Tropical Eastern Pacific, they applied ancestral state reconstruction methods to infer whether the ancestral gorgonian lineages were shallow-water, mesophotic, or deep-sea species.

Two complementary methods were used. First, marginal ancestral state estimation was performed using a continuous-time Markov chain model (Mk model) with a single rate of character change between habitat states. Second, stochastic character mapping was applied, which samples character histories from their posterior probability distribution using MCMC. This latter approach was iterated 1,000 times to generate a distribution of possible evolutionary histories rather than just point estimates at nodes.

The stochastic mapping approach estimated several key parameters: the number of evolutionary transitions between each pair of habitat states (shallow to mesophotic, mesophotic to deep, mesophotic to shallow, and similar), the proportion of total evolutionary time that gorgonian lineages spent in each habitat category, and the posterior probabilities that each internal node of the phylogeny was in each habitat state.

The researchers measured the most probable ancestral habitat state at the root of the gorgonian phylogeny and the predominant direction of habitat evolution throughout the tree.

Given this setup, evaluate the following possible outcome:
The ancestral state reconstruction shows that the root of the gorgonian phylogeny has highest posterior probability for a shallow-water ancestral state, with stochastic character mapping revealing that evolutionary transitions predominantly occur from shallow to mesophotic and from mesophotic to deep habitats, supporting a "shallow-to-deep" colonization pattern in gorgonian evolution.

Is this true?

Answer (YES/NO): NO